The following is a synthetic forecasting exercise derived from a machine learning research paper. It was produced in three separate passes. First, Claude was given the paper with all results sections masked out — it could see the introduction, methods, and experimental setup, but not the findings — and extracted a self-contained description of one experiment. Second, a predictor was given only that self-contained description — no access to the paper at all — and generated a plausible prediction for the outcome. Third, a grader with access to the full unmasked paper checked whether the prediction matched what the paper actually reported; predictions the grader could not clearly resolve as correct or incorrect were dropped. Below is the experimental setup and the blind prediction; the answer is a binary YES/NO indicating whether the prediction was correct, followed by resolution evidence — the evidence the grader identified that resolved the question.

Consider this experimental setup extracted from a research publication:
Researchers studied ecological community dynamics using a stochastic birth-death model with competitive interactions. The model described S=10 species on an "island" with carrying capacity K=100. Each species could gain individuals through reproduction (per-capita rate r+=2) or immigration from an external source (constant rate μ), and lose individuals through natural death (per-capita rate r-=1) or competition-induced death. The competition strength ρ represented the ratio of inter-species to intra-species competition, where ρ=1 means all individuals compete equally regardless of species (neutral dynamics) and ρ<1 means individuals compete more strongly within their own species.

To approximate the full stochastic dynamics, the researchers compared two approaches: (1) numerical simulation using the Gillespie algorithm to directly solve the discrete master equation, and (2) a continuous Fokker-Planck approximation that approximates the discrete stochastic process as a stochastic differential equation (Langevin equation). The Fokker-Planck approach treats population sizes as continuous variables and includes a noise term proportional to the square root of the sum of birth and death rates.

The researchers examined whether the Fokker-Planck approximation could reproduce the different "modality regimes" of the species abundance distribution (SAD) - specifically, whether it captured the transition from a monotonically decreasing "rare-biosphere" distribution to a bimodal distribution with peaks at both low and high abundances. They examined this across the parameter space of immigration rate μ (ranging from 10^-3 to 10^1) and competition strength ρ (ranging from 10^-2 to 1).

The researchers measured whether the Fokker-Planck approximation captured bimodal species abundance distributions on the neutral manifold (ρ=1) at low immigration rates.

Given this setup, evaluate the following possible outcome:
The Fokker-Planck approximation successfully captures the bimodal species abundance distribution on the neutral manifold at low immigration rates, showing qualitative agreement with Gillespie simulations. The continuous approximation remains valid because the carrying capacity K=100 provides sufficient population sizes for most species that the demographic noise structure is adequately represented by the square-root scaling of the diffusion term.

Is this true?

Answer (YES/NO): NO